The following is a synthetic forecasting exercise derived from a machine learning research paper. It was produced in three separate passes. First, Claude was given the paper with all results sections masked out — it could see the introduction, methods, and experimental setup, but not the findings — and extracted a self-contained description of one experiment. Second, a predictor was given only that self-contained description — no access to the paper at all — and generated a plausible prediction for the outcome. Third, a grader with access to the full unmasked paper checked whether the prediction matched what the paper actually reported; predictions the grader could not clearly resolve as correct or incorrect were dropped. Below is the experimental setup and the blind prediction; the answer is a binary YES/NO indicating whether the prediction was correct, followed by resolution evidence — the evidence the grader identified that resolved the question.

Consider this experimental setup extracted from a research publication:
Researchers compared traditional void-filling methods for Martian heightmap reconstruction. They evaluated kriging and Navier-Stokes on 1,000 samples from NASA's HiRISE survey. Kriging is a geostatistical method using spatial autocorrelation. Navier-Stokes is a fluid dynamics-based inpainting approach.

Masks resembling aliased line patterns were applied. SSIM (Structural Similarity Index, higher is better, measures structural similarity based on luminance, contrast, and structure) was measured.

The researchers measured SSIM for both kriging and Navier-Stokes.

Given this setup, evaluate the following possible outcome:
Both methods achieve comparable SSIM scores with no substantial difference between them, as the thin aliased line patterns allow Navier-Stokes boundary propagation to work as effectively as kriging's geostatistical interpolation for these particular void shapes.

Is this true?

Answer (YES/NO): YES